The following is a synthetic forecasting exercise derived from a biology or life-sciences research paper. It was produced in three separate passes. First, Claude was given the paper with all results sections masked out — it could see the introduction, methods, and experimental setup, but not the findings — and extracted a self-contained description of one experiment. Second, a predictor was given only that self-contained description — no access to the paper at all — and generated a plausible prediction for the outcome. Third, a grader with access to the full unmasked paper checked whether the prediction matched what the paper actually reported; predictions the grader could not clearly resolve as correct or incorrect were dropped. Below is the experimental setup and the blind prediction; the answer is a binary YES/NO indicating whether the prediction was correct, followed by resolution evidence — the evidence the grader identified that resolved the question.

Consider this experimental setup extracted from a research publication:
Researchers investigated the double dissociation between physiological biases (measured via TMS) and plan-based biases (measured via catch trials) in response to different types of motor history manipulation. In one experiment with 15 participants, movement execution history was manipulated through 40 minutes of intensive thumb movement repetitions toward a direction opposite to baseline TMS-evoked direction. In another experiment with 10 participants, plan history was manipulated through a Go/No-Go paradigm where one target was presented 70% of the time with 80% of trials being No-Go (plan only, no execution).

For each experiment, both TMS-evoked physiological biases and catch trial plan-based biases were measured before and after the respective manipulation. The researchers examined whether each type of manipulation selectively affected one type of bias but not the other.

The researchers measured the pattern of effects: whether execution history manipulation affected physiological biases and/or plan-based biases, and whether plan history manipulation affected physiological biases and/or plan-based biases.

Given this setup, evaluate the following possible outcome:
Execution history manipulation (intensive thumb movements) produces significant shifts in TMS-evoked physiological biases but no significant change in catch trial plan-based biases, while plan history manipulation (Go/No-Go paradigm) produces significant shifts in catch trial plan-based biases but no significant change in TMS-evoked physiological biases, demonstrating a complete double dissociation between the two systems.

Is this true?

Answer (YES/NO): YES